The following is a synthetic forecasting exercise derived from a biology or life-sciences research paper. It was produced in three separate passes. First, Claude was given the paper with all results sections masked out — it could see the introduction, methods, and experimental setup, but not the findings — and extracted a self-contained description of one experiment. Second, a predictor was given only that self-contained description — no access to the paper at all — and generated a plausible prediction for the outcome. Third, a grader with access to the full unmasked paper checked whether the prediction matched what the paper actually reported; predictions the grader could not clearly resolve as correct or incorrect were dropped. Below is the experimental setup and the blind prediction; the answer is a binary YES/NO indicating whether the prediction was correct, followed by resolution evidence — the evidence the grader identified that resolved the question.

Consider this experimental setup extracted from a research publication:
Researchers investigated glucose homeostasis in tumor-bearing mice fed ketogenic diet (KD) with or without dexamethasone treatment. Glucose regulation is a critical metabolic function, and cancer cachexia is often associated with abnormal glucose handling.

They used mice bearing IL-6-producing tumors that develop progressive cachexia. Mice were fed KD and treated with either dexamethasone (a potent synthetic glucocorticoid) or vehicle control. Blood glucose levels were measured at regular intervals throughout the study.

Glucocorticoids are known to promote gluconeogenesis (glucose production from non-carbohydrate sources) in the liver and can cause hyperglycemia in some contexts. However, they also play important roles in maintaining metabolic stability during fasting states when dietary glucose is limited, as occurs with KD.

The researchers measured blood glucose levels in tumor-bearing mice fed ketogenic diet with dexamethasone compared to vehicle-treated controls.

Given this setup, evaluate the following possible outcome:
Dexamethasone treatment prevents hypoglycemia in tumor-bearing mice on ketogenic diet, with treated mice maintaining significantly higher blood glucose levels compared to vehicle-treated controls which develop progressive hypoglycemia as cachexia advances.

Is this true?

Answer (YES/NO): YES